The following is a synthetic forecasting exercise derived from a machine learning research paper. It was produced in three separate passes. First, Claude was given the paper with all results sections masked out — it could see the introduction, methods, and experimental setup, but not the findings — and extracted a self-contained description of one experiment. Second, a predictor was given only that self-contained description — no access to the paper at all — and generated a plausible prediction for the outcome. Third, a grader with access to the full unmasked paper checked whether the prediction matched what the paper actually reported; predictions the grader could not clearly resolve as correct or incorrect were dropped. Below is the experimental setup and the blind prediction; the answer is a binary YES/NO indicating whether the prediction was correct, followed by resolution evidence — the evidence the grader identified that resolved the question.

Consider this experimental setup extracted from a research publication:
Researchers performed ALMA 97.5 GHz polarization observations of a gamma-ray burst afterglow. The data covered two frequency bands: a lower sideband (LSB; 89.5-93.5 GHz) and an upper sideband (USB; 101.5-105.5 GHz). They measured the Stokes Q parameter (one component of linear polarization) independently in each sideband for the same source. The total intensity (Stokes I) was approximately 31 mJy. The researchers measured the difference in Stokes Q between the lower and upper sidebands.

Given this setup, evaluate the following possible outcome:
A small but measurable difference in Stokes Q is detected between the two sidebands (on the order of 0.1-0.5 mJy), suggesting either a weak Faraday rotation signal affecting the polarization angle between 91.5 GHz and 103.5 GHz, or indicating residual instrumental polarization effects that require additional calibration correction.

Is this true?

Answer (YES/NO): NO